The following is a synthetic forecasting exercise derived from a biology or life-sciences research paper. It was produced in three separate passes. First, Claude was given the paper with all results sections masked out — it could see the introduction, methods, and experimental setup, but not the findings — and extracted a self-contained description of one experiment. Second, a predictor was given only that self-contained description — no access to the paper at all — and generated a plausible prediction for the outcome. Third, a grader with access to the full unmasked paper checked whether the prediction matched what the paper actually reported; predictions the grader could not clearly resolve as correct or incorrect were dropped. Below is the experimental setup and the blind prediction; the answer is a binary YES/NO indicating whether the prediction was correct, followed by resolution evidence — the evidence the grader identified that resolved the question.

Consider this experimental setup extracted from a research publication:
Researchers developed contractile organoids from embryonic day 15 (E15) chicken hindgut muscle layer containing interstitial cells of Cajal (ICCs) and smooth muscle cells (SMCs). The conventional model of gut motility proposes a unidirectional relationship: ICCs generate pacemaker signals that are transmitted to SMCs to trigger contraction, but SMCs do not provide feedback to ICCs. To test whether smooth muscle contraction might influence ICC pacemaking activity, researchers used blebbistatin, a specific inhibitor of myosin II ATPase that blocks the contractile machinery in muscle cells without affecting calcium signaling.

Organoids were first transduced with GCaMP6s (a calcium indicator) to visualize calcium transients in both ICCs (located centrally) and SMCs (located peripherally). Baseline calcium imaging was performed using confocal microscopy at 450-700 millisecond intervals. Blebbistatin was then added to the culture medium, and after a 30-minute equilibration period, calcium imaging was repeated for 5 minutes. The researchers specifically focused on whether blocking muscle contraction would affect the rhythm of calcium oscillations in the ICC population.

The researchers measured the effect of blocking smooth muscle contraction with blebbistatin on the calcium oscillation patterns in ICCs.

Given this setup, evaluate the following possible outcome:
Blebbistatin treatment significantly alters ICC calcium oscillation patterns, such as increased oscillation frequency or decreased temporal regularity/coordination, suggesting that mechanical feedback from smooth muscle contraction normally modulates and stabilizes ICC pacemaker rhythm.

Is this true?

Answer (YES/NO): NO